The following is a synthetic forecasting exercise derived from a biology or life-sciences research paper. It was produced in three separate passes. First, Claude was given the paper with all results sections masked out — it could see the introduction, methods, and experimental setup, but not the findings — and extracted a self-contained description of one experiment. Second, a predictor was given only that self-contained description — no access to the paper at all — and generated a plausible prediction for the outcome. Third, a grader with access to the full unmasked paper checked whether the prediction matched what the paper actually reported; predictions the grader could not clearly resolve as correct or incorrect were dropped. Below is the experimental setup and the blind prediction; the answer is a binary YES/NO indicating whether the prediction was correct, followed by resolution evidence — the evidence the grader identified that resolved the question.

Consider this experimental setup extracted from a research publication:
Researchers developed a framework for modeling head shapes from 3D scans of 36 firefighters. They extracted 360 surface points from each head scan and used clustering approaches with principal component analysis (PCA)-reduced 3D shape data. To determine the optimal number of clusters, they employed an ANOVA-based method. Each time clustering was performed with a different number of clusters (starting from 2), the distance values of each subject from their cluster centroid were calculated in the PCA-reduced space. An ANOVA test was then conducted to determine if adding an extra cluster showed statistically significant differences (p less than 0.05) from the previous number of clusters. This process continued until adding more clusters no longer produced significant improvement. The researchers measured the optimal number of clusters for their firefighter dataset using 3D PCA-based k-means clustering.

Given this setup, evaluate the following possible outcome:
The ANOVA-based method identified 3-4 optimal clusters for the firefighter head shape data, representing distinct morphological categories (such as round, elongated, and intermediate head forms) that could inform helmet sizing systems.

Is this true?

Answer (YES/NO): NO